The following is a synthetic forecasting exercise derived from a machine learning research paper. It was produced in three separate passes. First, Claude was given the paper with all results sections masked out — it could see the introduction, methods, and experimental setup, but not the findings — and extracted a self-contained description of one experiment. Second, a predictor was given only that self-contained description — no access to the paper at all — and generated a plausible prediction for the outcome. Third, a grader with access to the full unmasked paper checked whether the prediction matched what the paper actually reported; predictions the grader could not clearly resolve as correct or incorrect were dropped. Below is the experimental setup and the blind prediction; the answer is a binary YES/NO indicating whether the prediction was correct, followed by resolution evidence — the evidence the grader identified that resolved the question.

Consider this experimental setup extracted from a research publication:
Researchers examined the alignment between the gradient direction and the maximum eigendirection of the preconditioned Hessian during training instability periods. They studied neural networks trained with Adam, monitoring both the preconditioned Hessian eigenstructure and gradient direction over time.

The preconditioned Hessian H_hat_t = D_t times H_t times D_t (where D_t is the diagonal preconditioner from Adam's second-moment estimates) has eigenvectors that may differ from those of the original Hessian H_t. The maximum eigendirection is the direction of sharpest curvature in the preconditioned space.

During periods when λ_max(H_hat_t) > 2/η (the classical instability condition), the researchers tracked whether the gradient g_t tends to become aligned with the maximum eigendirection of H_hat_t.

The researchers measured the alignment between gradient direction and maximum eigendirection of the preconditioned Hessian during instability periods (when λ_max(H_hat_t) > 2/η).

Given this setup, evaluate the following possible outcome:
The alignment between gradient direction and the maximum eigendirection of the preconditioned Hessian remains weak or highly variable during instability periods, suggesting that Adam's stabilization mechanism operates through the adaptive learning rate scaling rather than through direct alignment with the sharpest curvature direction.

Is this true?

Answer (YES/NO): NO